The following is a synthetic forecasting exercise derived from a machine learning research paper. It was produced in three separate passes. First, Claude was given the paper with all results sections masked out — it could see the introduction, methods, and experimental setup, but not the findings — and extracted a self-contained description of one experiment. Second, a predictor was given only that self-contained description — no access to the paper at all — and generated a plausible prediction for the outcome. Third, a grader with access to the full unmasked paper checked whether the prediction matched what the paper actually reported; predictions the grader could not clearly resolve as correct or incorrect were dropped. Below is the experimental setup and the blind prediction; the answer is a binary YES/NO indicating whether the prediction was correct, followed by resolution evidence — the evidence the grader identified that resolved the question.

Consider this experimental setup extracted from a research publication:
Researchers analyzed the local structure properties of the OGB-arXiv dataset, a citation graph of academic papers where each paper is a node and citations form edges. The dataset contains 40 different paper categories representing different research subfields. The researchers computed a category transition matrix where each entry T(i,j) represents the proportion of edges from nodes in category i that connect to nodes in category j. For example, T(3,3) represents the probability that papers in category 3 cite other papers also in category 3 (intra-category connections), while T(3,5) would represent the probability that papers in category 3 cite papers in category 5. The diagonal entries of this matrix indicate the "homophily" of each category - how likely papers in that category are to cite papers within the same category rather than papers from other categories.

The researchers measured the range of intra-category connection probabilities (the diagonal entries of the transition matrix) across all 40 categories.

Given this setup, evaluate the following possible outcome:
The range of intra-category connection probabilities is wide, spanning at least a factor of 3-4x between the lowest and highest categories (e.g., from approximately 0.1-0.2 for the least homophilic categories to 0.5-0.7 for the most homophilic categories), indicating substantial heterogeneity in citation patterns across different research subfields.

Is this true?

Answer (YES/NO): YES